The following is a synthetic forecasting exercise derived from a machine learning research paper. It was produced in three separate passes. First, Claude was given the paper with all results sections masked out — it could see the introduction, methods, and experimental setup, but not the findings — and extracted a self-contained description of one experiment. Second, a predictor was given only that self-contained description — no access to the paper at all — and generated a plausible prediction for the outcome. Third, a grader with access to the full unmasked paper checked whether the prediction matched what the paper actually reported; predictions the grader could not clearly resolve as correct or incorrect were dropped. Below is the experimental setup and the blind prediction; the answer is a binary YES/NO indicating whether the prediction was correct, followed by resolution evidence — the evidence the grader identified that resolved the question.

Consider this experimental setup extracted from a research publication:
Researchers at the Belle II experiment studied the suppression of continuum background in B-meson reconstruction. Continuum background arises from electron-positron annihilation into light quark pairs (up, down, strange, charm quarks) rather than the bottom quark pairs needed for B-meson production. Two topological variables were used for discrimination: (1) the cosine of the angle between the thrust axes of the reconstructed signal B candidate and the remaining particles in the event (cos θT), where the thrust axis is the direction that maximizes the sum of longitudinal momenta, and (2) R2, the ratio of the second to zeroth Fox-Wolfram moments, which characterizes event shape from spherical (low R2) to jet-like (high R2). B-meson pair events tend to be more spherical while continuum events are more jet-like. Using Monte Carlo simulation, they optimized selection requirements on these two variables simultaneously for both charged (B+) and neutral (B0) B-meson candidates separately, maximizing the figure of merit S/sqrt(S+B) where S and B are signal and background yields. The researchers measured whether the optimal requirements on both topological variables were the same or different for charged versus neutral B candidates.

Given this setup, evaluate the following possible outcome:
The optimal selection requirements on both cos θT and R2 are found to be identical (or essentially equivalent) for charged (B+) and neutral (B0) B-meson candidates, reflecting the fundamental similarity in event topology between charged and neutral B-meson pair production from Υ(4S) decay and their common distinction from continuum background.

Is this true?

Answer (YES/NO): NO